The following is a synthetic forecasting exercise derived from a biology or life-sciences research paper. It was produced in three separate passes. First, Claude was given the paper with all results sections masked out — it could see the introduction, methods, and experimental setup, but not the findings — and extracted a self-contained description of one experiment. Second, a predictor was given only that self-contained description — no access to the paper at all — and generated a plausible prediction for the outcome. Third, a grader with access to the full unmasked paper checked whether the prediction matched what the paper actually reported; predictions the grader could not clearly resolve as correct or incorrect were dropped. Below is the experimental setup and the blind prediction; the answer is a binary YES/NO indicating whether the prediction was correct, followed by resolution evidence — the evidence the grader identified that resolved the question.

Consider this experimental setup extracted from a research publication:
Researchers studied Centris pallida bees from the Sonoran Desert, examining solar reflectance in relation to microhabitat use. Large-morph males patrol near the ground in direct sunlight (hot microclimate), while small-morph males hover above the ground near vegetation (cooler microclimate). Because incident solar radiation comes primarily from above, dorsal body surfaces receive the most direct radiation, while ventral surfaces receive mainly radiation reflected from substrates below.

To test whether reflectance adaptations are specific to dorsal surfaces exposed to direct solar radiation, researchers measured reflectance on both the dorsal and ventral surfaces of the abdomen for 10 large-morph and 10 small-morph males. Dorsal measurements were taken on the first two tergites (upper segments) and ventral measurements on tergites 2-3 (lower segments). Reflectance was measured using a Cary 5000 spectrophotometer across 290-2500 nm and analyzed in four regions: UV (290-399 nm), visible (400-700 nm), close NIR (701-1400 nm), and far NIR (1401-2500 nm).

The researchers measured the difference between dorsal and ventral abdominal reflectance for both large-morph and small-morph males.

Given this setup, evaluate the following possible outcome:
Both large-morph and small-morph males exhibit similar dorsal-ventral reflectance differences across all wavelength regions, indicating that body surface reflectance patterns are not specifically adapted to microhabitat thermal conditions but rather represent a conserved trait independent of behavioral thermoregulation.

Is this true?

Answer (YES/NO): NO